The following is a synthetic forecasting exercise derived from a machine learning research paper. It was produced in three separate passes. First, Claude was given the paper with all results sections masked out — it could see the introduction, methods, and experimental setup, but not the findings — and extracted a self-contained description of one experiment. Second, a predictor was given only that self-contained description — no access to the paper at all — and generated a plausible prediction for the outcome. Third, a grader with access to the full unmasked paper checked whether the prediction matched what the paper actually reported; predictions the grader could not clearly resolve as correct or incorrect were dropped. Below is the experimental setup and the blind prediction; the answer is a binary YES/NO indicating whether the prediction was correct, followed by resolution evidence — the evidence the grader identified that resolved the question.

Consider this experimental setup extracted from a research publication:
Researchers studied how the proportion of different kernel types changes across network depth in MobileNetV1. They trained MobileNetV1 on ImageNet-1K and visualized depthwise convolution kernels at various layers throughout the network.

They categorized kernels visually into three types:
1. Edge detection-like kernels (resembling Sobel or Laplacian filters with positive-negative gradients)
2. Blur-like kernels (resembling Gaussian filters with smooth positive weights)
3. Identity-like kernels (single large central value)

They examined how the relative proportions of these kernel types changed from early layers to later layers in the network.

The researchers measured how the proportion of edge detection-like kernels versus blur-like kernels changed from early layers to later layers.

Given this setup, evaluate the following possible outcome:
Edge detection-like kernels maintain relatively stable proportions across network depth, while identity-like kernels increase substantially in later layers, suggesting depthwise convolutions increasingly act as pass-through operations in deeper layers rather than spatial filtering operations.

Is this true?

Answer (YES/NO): NO